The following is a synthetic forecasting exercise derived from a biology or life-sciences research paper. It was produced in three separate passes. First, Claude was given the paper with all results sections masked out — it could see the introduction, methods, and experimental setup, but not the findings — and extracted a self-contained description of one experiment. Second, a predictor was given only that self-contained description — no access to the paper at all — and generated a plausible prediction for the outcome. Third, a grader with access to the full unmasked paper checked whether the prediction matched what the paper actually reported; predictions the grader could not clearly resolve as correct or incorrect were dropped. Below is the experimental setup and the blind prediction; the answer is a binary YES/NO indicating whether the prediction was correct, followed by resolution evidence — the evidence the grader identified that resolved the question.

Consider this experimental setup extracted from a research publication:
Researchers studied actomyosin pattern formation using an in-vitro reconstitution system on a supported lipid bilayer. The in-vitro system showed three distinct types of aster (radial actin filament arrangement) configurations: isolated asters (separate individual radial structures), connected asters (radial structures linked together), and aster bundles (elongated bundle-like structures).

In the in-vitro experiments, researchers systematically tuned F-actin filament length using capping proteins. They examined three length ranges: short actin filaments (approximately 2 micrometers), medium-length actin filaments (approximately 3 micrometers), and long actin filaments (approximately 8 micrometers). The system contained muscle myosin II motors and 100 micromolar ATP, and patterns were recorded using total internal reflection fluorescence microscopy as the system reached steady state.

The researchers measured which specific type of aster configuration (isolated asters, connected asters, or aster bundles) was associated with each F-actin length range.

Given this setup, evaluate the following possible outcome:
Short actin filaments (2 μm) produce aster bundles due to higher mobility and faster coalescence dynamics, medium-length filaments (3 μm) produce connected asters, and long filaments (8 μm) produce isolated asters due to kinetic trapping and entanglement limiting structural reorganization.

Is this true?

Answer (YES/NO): NO